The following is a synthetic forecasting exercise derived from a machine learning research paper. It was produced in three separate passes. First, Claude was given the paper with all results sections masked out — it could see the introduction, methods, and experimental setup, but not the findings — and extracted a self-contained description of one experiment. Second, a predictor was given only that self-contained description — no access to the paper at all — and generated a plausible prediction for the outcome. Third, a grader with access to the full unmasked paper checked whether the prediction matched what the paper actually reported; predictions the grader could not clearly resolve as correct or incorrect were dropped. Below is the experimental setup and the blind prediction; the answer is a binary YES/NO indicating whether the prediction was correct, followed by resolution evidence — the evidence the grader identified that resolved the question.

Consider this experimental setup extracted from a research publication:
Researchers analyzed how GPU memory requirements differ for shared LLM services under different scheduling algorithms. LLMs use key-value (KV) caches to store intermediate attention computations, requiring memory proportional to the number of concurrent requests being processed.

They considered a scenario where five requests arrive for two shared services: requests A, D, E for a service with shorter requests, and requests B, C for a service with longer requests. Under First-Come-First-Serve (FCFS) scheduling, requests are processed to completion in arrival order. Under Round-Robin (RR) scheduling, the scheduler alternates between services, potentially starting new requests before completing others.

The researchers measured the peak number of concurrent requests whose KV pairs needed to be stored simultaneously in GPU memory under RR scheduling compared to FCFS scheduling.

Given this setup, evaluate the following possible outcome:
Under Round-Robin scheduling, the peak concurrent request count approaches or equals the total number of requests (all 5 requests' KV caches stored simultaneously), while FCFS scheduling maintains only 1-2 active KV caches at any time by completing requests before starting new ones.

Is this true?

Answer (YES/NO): NO